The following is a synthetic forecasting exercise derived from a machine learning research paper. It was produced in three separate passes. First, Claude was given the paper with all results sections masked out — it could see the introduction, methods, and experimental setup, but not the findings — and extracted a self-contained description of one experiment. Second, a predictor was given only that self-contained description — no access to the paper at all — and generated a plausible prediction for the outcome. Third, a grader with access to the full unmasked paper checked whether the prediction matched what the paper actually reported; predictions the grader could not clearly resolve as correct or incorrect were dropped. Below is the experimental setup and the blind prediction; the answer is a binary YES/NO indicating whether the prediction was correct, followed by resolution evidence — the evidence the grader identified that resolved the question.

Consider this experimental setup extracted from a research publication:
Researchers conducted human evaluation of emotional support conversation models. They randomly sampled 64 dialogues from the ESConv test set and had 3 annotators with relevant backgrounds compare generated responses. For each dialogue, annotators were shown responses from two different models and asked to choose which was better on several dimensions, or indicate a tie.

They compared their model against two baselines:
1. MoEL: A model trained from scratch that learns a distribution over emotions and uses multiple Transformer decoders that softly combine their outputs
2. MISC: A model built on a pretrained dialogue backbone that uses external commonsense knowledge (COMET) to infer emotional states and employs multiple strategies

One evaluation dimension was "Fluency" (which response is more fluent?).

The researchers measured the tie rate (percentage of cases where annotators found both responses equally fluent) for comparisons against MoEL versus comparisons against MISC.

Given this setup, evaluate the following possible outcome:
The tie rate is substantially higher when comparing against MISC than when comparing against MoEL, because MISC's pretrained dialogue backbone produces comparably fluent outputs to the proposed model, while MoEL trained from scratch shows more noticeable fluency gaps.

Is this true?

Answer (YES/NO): YES